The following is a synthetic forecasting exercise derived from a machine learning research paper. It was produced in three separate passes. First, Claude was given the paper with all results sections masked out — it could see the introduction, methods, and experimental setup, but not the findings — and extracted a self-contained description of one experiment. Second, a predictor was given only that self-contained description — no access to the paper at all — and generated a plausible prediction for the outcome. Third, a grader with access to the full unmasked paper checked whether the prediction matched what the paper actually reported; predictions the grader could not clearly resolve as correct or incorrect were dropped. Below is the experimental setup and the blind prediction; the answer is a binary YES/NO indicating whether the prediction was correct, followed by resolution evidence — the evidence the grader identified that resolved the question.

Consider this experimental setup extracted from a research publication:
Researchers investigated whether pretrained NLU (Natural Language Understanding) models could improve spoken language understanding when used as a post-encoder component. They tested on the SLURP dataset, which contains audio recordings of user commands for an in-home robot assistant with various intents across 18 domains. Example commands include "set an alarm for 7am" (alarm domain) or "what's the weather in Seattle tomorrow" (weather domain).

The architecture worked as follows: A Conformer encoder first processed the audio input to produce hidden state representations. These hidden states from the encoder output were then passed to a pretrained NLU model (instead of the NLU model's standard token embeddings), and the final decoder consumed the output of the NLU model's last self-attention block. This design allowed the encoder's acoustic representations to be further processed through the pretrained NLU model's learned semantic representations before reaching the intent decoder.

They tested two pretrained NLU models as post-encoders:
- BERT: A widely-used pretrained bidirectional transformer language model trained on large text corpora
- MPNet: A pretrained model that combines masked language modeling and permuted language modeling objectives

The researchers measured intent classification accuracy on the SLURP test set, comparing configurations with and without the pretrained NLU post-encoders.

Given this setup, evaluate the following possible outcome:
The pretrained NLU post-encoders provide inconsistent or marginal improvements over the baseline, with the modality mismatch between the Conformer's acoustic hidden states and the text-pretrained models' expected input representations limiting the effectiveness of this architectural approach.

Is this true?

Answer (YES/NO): NO